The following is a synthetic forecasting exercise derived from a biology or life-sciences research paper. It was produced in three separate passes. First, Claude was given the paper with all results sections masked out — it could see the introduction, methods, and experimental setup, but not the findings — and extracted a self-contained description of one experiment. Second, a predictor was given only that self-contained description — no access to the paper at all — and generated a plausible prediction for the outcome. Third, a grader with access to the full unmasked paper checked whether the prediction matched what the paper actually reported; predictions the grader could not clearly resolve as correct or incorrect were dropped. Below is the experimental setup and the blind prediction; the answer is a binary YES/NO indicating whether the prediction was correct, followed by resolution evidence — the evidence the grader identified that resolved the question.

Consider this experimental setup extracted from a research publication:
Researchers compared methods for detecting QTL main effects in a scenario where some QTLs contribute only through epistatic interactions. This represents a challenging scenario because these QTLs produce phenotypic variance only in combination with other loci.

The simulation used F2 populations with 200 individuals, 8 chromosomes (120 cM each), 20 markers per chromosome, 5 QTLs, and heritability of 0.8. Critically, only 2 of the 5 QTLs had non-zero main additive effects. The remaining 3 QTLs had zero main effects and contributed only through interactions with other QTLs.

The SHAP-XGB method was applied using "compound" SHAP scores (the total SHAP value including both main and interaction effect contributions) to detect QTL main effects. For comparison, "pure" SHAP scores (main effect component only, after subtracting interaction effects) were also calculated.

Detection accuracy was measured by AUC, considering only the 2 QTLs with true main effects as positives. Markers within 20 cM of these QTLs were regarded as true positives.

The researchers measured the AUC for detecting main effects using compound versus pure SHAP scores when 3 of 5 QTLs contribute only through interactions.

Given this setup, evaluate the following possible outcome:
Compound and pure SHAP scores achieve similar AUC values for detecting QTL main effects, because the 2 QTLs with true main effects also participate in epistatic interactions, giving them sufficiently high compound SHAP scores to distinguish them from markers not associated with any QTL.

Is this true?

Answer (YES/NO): YES